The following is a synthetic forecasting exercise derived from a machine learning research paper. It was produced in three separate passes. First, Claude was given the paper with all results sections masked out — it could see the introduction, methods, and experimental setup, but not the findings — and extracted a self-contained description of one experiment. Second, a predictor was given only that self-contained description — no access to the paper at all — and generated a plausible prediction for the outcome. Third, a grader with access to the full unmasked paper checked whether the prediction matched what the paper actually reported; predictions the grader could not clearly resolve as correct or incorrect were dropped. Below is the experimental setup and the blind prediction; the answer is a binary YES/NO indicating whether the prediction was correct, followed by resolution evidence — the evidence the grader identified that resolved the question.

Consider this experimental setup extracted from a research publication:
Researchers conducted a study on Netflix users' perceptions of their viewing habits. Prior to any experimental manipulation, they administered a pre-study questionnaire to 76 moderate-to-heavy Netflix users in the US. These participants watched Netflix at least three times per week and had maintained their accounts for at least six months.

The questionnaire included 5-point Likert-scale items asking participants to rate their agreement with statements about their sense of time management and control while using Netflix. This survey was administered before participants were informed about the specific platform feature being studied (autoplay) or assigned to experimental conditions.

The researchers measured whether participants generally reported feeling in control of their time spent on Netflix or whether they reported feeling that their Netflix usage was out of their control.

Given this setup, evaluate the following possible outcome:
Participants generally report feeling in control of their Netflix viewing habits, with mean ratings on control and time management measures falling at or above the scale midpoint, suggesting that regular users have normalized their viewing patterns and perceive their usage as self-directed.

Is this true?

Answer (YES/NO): YES